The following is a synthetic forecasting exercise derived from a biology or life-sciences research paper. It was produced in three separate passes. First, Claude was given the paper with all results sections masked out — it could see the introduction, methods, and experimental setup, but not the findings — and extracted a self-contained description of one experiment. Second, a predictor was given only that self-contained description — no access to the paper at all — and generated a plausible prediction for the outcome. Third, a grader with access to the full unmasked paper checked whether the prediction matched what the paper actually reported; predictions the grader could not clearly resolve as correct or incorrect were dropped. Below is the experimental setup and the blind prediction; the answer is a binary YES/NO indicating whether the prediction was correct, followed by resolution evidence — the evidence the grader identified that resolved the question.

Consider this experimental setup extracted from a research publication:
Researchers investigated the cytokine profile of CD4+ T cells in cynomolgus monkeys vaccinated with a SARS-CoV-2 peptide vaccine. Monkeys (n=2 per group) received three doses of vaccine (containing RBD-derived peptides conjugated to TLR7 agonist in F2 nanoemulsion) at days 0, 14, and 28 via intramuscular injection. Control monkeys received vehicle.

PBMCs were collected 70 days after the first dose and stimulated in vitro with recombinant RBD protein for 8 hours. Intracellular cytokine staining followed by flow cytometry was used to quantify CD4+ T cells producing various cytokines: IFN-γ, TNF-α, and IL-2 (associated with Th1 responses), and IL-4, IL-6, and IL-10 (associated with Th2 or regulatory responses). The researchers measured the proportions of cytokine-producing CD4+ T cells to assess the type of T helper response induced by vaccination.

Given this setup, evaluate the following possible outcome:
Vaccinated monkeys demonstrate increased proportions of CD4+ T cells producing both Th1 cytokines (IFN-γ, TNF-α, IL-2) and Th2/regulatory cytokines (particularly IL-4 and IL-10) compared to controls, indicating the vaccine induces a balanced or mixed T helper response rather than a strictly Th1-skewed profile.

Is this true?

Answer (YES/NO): NO